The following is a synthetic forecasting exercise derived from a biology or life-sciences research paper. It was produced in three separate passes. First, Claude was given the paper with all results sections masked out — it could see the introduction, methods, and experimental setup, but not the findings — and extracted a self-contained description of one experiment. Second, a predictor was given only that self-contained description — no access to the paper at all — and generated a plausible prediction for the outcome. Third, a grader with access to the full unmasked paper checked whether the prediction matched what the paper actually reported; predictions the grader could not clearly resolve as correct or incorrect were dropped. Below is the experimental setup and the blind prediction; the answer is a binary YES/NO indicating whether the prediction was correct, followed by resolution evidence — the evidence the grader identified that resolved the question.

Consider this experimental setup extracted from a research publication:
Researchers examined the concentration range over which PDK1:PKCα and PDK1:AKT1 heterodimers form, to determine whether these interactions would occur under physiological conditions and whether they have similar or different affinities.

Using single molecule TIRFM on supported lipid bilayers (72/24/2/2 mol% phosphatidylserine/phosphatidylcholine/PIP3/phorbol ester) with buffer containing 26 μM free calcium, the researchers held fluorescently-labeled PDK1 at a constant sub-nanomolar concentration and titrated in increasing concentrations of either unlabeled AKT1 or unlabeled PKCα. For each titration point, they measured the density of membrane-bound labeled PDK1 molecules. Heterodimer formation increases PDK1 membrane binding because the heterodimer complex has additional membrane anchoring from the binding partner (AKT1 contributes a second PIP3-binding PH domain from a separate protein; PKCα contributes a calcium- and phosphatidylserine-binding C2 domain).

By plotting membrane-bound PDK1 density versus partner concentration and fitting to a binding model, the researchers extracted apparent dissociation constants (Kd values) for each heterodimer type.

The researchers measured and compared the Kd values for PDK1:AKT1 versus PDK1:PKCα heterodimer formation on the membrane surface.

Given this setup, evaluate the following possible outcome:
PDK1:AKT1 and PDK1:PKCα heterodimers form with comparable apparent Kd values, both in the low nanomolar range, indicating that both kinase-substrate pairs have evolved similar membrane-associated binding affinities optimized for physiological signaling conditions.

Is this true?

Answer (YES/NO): NO